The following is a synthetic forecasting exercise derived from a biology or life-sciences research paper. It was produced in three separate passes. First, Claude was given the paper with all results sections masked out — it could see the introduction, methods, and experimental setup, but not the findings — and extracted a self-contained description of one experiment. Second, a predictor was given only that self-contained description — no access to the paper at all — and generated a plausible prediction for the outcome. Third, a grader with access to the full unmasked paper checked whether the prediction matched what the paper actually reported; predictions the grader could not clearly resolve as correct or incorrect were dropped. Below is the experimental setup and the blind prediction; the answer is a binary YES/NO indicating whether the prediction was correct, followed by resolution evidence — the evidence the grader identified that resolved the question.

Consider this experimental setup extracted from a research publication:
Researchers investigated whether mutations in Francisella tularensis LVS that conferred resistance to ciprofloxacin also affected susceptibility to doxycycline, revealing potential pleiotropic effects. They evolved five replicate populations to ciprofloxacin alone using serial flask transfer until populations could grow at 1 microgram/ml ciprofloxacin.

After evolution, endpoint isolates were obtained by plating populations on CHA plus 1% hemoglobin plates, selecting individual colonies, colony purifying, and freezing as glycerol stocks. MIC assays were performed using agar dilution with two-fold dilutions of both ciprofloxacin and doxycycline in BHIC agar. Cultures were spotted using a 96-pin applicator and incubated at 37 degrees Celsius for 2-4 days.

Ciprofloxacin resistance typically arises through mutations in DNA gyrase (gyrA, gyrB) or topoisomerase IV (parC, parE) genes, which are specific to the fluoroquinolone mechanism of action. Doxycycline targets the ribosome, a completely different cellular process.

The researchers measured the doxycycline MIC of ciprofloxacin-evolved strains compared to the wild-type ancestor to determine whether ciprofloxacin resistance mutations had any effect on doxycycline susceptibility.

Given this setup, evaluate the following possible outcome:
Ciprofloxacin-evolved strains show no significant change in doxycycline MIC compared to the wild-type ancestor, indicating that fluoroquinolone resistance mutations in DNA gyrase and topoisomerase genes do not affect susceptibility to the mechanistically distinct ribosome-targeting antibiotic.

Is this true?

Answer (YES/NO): NO